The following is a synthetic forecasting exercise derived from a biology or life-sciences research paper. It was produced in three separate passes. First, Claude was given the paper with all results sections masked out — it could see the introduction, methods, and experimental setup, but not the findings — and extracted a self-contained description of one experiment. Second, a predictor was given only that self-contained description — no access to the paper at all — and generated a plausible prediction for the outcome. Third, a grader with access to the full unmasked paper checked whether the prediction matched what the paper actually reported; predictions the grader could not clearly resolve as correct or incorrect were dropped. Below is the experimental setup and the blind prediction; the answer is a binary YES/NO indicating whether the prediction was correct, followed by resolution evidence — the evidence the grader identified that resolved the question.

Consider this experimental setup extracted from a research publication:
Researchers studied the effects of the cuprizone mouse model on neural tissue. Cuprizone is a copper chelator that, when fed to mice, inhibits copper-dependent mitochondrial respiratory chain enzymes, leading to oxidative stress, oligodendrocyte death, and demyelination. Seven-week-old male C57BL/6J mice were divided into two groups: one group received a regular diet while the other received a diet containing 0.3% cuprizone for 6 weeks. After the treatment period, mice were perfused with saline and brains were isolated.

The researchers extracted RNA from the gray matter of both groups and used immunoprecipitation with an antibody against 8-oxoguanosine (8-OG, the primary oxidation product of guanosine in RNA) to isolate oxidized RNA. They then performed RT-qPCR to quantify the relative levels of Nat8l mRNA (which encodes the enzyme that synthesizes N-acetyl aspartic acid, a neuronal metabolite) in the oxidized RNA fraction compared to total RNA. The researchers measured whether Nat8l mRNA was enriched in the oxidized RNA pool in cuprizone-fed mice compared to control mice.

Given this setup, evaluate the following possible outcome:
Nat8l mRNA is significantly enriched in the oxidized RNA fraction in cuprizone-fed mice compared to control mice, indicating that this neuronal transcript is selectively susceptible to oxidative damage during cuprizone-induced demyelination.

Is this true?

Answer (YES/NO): YES